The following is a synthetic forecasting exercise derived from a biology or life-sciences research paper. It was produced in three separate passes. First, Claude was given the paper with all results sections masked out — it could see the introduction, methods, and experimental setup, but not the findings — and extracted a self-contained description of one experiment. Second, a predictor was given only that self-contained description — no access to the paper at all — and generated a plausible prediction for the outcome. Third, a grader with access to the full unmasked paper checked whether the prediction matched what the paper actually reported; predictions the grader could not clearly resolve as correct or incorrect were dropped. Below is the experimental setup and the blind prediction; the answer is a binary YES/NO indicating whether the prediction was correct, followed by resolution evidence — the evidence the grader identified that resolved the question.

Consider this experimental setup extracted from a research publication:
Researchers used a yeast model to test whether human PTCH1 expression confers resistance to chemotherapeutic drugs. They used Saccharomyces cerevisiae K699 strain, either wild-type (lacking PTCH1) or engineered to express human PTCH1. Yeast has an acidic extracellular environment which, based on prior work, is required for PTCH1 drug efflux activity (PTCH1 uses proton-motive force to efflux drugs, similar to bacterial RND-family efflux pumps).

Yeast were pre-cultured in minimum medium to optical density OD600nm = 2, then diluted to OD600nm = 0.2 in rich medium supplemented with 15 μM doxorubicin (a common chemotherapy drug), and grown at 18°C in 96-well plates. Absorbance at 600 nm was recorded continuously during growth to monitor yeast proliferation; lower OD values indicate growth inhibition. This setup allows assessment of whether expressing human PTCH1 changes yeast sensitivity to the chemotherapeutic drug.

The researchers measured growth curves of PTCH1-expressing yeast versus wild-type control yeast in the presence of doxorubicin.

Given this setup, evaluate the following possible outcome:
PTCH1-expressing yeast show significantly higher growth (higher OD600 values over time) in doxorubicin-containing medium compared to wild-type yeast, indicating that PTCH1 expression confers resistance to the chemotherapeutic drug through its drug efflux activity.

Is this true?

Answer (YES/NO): YES